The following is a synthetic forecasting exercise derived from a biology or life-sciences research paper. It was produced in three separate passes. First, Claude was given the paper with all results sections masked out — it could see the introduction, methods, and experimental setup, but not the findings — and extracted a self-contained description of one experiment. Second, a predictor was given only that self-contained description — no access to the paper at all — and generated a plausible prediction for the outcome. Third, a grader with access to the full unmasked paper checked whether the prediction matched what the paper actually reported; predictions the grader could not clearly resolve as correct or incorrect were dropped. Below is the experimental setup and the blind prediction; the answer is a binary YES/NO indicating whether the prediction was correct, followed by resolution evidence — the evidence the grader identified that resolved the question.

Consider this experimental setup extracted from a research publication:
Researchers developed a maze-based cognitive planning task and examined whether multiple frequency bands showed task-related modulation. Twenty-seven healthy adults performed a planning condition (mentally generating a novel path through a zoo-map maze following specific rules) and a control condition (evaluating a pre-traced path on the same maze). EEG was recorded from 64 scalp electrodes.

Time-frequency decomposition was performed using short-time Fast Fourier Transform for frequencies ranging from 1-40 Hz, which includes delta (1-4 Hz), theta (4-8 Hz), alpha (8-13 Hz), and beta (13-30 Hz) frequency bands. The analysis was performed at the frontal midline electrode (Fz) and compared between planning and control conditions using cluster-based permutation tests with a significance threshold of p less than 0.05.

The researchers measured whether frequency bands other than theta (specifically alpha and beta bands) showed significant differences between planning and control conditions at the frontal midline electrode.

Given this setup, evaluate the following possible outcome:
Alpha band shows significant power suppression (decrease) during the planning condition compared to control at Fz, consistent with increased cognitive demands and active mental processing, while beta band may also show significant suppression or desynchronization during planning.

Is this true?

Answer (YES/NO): YES